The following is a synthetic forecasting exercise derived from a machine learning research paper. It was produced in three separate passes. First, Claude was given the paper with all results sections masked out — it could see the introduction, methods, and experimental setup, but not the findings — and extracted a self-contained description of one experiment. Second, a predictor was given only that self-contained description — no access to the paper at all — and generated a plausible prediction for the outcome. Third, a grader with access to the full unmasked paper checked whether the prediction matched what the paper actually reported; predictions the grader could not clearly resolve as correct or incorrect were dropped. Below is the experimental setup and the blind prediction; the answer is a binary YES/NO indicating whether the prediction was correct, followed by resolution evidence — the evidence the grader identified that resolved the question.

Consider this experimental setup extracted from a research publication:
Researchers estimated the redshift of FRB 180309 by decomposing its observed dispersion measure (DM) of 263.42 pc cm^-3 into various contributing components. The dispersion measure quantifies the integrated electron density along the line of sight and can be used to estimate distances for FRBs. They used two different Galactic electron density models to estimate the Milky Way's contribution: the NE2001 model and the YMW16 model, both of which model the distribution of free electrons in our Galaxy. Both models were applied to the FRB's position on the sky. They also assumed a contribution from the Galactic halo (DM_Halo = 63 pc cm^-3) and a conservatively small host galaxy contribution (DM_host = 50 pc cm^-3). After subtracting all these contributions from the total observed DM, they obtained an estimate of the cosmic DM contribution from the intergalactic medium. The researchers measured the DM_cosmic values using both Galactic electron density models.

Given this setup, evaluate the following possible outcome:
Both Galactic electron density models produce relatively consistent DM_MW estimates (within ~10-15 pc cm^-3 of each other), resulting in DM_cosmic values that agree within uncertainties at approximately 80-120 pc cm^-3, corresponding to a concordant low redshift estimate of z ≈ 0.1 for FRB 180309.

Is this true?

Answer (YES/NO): NO